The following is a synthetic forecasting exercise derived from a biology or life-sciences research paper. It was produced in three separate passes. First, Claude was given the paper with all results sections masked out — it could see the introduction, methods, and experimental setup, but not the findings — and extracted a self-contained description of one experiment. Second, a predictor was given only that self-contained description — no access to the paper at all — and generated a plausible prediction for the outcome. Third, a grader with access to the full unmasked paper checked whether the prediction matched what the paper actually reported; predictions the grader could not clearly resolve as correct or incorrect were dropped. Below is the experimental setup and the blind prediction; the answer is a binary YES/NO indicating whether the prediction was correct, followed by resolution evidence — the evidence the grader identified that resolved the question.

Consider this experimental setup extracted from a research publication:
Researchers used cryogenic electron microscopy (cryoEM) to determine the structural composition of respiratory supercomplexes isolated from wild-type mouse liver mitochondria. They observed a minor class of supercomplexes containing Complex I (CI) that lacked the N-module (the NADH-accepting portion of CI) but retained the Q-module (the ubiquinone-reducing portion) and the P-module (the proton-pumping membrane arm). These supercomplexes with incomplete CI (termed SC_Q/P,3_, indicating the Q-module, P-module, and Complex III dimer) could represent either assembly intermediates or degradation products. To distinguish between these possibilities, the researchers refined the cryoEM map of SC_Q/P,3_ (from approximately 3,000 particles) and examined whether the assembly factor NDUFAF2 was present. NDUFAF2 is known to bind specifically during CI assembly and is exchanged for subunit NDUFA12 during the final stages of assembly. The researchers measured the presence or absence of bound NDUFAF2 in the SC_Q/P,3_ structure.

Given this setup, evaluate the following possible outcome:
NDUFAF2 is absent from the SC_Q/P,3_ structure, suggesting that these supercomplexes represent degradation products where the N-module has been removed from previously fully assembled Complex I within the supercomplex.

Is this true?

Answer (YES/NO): NO